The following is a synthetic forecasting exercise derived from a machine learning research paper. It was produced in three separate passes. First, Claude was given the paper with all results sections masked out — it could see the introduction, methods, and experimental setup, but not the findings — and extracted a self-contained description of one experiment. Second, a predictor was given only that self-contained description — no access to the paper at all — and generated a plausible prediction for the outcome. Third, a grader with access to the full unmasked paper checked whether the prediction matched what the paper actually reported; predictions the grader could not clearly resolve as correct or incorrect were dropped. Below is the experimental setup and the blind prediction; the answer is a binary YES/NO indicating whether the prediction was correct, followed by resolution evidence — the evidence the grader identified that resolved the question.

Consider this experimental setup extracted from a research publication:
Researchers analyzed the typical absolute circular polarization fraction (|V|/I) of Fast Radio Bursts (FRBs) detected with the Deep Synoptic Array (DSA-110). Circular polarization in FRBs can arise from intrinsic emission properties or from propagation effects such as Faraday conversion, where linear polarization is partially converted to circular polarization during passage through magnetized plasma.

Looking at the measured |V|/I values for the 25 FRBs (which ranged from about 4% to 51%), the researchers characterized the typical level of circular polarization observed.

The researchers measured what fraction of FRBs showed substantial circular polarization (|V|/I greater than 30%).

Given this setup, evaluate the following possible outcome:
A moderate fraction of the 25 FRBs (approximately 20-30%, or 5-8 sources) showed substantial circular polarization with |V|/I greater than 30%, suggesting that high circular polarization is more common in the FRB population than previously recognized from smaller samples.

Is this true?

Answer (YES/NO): NO